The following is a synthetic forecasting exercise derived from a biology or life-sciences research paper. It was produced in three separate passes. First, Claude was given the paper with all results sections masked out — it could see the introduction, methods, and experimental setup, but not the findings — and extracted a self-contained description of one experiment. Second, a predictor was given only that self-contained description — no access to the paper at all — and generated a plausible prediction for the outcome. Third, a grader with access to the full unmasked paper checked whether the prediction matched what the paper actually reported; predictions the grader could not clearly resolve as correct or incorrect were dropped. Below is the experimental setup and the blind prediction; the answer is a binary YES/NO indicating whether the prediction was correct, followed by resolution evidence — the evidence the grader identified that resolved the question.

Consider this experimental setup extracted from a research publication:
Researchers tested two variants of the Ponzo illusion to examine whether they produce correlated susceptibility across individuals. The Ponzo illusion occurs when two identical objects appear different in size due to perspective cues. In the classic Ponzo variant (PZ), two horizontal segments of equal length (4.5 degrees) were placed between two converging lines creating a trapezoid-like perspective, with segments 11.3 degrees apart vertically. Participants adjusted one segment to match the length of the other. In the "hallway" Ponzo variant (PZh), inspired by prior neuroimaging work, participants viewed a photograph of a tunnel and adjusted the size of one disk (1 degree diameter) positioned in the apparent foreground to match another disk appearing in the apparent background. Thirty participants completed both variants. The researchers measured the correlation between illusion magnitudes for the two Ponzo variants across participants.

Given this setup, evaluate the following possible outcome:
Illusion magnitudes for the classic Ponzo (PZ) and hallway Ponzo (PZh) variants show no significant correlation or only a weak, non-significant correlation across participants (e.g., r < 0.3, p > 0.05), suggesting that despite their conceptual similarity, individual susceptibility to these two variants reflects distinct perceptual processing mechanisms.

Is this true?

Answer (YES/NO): NO